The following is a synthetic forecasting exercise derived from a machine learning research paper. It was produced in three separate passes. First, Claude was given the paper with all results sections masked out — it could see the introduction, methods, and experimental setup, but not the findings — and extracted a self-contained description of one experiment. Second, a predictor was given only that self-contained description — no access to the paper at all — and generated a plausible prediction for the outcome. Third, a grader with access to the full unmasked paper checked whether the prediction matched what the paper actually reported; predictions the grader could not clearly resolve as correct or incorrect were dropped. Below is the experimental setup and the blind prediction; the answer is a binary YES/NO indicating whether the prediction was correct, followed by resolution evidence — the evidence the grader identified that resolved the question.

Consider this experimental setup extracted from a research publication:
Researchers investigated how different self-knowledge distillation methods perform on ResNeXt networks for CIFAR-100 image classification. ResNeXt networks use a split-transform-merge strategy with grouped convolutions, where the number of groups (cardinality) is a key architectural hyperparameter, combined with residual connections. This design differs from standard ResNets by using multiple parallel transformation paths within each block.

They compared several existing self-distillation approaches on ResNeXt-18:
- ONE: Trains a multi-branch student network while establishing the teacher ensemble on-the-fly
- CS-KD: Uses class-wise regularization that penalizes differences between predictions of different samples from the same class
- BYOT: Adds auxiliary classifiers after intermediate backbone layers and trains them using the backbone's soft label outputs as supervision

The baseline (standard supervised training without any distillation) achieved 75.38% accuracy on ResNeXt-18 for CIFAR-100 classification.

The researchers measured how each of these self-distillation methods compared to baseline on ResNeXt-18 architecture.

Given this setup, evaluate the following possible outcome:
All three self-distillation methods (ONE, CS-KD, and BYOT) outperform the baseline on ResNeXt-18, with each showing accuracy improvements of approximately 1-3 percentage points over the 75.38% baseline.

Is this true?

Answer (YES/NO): NO